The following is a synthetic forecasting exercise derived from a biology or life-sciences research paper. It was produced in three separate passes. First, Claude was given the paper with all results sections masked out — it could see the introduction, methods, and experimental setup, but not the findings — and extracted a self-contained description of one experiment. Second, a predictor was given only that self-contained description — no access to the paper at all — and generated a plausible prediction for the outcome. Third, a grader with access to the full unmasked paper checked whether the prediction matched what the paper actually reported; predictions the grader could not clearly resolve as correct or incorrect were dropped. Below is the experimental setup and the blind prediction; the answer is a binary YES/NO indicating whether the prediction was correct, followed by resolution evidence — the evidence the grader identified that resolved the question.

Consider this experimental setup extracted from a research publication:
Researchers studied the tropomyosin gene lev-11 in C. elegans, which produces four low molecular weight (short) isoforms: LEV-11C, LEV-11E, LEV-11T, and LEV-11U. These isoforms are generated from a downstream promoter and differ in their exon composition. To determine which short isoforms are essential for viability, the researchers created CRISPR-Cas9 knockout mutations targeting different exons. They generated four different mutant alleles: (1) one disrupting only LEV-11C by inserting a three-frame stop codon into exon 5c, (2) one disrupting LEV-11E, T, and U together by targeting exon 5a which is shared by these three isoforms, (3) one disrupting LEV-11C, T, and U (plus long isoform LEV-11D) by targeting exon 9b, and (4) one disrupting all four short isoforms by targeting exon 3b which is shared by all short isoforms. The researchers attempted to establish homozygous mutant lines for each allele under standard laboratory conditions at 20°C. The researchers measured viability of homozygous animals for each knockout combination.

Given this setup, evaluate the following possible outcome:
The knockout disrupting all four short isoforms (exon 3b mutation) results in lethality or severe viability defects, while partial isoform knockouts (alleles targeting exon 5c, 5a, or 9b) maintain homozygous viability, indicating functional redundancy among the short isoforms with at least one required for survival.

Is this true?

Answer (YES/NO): NO